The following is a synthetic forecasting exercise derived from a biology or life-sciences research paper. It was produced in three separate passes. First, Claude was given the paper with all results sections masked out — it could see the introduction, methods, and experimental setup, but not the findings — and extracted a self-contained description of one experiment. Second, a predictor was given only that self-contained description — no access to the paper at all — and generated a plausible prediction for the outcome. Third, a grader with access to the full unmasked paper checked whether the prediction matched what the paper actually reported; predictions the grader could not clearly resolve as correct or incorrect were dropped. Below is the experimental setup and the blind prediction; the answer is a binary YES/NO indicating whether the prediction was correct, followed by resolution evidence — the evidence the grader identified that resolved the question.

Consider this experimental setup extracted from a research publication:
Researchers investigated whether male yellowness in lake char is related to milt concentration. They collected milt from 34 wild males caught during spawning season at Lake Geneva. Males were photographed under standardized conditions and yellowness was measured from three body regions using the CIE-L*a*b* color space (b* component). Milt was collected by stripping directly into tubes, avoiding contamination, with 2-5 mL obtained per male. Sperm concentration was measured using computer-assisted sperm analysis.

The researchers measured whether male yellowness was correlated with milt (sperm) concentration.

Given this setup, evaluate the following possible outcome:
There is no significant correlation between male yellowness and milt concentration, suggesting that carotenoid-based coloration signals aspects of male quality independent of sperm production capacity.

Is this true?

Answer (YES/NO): NO